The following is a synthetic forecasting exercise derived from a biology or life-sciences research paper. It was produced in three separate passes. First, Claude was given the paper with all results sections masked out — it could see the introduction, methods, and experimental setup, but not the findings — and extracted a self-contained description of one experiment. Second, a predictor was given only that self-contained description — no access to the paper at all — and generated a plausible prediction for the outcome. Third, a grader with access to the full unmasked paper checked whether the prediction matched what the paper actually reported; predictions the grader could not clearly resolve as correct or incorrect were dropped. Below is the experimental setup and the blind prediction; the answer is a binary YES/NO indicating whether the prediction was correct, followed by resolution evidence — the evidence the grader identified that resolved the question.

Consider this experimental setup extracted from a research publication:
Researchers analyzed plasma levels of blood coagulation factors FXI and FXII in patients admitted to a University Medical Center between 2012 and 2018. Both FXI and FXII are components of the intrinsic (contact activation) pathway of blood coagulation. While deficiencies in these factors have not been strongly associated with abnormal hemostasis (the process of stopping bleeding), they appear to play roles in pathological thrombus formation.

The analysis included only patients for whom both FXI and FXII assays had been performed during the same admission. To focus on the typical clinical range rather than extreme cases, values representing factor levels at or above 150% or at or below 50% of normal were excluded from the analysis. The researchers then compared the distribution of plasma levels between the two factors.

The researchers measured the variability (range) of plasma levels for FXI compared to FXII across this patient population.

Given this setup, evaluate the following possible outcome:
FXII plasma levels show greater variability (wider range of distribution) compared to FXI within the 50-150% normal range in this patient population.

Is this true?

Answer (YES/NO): YES